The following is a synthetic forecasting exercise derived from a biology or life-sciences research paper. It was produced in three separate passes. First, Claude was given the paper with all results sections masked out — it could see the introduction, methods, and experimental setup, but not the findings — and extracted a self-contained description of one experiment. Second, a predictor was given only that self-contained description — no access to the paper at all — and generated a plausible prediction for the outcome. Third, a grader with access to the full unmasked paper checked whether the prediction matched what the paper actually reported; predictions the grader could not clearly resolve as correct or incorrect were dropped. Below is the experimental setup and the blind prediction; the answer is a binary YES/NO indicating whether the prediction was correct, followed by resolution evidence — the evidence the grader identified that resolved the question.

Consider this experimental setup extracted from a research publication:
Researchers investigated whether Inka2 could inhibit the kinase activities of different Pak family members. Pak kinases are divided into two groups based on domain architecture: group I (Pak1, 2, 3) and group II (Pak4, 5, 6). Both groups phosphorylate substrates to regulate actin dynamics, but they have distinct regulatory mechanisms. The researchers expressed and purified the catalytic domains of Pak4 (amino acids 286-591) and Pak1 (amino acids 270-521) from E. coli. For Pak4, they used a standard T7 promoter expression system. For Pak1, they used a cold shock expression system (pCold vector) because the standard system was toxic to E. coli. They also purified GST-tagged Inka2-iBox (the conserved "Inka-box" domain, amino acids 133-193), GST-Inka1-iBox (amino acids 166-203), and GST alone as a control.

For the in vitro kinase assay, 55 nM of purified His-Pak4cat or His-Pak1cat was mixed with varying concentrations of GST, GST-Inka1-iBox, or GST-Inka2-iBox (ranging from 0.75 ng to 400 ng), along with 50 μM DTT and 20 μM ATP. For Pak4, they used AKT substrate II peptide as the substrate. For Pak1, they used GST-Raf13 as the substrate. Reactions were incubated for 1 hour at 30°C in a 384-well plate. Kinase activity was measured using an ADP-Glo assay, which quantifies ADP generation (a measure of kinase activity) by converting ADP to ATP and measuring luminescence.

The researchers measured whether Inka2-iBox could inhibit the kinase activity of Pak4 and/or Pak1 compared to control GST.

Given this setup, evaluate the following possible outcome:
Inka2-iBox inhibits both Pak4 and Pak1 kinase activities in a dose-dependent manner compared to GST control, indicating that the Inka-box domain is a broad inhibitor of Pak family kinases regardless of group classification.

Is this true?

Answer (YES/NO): NO